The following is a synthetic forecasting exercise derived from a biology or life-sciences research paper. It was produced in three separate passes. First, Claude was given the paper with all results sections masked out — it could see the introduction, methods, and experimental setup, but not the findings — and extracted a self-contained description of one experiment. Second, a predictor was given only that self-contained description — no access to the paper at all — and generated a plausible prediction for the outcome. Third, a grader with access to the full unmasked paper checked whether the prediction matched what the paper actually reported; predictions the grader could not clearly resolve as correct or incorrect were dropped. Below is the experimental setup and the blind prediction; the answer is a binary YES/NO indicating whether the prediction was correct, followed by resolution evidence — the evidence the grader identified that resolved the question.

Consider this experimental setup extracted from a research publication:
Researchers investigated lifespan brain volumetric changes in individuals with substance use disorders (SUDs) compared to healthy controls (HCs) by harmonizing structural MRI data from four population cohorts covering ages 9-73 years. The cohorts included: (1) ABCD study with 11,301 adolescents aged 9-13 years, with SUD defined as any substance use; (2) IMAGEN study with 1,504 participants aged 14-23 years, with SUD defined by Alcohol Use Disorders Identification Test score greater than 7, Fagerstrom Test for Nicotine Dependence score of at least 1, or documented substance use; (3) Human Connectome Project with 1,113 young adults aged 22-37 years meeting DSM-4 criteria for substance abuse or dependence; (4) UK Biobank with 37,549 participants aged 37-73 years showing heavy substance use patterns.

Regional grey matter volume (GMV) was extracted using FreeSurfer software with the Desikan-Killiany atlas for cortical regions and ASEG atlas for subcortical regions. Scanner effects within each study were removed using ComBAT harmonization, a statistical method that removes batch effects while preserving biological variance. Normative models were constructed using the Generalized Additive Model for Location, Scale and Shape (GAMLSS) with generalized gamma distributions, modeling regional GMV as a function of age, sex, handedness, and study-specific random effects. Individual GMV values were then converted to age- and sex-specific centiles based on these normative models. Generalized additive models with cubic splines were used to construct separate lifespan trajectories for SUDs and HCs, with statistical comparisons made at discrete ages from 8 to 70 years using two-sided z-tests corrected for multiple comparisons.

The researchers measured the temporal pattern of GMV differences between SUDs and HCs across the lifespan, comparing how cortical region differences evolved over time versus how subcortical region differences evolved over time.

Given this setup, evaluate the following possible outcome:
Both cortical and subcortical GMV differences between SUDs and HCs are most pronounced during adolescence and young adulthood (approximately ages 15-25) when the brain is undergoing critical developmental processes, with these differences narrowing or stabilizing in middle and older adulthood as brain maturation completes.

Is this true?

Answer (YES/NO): NO